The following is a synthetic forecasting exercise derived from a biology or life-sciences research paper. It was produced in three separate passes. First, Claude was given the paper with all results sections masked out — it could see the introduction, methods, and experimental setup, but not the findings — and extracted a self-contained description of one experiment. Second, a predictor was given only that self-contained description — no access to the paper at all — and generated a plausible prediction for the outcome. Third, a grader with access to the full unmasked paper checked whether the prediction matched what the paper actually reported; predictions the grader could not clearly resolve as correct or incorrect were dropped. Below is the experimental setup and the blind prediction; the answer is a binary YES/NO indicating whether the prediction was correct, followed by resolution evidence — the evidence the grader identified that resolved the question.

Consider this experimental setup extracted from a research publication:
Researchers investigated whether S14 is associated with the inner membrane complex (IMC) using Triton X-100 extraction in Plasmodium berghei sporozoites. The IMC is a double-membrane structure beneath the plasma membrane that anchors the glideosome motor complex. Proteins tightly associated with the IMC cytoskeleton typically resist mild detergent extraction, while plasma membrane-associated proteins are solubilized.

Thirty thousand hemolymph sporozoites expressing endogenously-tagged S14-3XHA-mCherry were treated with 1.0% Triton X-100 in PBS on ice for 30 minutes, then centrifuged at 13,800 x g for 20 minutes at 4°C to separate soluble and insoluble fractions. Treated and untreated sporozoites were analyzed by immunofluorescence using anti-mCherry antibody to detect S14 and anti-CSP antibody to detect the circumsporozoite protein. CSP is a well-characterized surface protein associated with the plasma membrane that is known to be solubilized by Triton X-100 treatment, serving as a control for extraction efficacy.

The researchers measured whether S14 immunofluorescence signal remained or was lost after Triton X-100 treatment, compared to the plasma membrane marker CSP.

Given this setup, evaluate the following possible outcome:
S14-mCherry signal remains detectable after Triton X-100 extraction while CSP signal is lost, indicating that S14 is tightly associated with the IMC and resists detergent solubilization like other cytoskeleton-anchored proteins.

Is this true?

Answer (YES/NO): YES